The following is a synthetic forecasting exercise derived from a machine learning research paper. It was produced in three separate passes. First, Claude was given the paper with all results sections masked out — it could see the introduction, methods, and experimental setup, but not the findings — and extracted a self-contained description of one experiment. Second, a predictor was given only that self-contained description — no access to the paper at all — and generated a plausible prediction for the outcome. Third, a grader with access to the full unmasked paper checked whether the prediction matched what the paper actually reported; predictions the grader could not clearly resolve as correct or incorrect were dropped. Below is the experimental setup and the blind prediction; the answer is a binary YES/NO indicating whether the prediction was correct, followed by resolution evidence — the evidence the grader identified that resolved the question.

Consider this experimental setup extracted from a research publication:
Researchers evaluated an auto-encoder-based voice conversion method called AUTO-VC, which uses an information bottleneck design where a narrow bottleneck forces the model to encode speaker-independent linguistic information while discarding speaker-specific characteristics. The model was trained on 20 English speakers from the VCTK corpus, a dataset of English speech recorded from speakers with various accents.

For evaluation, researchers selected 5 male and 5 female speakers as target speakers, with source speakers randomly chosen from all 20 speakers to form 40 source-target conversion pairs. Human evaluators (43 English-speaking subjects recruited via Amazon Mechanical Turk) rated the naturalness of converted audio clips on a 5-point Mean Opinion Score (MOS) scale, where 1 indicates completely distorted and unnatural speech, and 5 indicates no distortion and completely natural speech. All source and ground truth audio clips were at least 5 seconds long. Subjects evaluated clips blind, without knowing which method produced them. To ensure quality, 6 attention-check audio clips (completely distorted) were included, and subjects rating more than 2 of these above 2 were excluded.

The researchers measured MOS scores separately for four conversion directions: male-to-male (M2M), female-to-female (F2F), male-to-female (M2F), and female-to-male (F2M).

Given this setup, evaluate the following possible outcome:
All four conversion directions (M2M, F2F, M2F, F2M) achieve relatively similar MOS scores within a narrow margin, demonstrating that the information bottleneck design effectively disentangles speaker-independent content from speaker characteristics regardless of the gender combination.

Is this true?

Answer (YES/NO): NO